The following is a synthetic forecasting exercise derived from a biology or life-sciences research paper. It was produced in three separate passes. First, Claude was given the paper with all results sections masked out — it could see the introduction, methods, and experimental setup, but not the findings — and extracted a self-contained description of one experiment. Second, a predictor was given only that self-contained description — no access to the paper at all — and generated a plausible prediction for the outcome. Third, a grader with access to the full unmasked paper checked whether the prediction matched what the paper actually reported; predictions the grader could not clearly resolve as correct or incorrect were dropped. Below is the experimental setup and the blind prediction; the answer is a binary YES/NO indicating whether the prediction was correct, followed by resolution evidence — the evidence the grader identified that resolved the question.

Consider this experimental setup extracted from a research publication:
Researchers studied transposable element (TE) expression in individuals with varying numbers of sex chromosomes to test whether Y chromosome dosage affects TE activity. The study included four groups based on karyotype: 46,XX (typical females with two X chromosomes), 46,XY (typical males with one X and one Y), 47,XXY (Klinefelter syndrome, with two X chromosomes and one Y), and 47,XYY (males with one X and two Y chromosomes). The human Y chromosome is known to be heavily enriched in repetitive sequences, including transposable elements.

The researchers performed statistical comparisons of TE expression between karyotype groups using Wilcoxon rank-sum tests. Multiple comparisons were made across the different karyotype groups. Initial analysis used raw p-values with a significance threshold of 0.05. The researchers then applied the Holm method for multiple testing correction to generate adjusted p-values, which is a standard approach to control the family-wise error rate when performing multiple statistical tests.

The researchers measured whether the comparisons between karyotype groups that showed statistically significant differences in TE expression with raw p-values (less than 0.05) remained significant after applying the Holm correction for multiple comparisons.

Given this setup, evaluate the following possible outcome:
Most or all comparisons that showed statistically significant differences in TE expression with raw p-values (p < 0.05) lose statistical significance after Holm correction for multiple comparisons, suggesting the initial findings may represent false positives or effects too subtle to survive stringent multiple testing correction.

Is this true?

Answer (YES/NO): YES